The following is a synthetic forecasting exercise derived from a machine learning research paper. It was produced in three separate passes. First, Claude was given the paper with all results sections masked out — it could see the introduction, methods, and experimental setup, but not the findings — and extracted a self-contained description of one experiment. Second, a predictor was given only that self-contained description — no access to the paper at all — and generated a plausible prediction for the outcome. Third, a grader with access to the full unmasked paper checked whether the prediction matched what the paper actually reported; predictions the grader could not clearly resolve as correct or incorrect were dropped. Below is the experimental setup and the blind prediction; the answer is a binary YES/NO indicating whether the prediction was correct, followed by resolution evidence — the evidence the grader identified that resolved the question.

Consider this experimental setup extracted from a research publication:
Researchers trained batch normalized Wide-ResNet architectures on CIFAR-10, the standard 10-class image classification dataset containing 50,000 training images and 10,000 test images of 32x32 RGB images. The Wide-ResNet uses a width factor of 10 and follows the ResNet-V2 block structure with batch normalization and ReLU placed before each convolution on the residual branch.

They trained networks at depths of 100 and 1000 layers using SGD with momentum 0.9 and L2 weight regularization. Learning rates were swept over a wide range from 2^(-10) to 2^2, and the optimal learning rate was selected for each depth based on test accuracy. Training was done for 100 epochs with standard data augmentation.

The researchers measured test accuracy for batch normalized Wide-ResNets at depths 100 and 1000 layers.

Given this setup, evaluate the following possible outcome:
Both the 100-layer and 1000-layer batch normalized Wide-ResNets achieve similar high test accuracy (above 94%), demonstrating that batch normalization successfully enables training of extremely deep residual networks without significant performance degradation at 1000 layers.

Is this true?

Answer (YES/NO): YES